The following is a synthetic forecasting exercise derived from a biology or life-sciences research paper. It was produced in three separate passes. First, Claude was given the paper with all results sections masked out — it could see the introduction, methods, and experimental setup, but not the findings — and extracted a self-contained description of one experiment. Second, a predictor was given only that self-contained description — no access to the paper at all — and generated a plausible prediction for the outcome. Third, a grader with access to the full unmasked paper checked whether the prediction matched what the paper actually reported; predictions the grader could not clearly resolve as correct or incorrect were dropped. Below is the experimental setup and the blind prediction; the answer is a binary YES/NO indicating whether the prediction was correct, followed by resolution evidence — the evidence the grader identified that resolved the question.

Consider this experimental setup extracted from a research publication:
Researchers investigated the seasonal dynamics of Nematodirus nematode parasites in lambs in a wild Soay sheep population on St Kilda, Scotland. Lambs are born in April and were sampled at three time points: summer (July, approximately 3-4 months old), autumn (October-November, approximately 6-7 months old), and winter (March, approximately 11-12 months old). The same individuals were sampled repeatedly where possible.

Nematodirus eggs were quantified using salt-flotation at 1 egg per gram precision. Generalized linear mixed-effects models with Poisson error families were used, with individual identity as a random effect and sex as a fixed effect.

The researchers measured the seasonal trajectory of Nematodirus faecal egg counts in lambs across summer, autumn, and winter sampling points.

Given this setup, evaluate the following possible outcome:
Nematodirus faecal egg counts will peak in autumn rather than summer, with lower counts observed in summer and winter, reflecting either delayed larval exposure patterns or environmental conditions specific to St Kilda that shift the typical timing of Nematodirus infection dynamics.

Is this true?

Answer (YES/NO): NO